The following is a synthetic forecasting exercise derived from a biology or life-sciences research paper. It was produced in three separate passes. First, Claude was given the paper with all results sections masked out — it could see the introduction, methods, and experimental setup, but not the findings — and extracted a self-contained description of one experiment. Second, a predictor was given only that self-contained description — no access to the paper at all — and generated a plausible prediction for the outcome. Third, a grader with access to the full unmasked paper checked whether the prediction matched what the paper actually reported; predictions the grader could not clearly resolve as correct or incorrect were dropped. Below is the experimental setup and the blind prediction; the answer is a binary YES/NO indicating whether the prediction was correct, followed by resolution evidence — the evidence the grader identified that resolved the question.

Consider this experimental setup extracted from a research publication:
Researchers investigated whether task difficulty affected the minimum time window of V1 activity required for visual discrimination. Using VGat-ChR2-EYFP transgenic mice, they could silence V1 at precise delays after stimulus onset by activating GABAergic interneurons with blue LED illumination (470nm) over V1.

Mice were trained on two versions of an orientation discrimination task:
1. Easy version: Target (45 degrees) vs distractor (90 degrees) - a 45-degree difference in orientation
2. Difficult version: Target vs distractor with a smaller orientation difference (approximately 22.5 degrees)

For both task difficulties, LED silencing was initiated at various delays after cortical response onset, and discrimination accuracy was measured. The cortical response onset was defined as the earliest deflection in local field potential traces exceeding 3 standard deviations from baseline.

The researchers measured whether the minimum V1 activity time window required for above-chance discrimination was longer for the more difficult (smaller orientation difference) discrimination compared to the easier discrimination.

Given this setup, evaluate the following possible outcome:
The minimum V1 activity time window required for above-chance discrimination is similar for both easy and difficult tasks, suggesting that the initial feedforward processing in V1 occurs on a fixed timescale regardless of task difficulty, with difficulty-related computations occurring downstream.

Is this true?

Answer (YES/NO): NO